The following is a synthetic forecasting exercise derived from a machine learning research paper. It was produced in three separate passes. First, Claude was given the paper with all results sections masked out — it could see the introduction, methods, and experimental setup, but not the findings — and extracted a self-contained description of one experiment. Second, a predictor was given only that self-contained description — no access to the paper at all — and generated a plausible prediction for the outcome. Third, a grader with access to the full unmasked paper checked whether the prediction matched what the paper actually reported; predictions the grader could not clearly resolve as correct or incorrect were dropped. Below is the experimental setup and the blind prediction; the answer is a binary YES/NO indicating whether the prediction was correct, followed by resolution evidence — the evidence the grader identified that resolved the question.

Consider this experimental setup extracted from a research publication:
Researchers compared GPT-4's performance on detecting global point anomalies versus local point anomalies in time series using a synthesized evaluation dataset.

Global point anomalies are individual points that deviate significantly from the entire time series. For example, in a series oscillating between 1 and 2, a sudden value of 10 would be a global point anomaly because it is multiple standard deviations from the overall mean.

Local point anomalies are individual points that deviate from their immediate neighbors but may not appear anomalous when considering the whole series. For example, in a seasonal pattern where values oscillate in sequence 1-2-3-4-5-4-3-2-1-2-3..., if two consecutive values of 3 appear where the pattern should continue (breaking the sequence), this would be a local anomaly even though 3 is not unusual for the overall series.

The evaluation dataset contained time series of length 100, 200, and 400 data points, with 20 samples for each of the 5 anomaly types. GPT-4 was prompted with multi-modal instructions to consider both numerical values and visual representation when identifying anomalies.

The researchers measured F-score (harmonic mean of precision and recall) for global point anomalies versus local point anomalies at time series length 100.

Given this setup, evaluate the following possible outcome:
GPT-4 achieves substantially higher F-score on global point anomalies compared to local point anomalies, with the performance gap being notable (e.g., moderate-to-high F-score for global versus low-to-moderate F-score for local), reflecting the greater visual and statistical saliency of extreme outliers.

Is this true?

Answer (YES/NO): NO